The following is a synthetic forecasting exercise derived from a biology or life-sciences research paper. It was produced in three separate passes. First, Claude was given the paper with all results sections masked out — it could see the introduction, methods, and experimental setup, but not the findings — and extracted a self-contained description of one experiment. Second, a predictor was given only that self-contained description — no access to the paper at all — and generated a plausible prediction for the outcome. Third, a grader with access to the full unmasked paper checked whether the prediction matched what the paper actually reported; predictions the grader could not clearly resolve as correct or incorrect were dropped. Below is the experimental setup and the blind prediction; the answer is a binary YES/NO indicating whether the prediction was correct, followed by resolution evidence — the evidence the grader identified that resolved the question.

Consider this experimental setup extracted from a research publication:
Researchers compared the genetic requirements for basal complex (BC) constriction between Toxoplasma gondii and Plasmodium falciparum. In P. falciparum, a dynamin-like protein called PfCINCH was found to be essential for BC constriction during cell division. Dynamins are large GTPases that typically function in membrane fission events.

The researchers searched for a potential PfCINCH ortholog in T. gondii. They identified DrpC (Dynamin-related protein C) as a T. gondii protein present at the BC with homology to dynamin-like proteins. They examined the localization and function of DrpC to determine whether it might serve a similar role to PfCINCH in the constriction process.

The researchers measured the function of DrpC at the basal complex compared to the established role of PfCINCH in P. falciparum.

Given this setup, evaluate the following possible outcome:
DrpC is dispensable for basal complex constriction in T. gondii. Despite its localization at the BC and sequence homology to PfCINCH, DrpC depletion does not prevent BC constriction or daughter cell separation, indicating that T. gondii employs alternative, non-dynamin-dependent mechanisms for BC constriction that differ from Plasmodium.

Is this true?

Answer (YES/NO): YES